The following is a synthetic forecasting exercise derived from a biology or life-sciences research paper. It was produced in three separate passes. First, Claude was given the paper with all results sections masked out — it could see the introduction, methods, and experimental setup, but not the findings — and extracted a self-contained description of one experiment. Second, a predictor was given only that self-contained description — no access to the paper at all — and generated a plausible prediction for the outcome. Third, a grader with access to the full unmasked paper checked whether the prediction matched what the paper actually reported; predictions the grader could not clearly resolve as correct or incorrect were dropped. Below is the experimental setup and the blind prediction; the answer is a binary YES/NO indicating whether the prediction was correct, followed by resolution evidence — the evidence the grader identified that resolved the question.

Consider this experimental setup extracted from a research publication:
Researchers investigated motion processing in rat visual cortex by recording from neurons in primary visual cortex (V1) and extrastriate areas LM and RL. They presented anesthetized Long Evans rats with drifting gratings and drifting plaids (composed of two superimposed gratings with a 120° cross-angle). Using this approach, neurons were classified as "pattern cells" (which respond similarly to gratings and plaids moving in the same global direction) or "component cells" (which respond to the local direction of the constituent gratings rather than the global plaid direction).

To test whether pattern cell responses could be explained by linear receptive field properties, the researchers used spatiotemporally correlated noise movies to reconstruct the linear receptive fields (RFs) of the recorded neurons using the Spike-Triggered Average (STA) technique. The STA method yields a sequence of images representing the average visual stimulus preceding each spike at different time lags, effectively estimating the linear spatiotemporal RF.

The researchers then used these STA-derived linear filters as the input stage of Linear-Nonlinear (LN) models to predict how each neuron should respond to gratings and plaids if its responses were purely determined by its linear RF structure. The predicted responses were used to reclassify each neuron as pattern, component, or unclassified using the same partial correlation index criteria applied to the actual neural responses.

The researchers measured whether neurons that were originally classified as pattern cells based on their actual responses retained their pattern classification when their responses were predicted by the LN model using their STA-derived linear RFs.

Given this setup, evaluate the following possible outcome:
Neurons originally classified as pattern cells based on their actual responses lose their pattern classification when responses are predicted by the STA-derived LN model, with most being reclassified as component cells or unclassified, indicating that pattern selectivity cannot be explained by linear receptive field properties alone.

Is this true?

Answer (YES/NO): YES